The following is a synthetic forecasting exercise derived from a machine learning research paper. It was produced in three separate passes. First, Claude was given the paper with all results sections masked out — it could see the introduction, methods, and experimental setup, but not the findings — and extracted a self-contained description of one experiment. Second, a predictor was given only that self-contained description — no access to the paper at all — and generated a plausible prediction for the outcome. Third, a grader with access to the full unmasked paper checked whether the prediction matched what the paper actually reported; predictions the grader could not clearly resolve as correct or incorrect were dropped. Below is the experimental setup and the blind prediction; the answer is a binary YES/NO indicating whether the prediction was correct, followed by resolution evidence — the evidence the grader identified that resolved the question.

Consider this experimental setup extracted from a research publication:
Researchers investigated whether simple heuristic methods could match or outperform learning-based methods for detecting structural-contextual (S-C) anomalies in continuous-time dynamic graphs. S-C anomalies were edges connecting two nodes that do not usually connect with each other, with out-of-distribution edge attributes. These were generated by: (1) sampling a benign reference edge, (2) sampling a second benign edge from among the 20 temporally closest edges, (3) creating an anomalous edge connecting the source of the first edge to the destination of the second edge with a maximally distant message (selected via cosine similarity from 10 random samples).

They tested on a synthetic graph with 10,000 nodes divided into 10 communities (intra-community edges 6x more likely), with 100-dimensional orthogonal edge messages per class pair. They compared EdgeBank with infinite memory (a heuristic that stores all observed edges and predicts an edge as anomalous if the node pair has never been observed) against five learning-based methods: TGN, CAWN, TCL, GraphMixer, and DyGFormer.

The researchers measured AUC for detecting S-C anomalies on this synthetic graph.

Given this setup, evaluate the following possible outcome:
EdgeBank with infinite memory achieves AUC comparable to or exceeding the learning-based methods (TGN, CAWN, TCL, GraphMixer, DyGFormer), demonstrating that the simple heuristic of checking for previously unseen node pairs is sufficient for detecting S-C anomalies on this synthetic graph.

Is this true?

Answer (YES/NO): YES